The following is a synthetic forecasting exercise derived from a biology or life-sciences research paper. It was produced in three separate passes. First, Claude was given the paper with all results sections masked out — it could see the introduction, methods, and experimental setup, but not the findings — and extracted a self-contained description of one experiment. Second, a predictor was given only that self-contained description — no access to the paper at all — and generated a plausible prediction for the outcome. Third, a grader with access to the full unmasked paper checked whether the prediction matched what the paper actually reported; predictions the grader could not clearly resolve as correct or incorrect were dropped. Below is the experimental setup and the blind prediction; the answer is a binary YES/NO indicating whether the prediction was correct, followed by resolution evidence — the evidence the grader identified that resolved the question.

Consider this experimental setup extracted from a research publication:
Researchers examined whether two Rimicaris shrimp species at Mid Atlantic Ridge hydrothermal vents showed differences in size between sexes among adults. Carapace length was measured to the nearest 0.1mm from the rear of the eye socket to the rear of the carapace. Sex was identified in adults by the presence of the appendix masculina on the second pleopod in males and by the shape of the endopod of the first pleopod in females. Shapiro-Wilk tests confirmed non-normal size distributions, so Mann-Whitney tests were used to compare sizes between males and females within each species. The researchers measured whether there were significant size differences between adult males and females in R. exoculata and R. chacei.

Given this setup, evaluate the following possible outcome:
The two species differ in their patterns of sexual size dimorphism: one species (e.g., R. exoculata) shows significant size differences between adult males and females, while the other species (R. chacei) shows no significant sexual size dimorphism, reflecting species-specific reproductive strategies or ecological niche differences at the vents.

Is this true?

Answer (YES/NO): NO